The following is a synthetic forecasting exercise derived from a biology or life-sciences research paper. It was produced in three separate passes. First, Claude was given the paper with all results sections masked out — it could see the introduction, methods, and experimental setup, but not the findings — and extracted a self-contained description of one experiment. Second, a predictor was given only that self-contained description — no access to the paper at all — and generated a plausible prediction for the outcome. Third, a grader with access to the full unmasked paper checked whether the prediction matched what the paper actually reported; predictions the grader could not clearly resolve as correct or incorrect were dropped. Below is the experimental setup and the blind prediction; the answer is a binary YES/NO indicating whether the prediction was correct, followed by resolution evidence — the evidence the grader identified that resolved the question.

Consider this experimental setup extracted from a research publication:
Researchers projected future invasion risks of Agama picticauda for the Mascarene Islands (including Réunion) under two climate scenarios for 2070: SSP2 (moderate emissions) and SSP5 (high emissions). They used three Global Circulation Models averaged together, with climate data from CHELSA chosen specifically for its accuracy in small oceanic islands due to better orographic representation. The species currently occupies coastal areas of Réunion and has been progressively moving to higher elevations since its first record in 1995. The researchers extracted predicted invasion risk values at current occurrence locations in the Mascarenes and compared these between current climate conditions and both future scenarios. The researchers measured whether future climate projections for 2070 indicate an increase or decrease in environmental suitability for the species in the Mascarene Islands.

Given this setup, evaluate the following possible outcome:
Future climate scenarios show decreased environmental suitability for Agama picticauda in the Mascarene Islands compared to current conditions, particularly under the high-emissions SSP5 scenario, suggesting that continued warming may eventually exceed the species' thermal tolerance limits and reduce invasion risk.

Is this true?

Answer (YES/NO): NO